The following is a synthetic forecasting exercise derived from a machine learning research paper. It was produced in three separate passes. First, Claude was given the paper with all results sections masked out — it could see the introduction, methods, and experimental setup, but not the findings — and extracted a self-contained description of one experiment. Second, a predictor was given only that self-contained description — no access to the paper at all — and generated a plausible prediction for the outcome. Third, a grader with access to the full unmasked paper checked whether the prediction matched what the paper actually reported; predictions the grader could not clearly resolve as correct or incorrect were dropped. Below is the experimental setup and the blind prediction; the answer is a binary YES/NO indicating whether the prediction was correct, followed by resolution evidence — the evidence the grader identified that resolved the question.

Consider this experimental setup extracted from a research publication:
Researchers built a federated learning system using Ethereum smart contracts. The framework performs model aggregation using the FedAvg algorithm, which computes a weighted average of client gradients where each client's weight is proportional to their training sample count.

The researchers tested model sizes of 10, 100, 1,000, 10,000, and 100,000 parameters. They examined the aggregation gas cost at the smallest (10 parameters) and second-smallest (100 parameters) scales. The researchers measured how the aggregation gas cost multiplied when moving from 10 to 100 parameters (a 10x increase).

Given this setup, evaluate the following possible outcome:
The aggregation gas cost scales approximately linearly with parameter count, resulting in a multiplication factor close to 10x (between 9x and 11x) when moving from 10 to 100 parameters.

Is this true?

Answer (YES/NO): NO